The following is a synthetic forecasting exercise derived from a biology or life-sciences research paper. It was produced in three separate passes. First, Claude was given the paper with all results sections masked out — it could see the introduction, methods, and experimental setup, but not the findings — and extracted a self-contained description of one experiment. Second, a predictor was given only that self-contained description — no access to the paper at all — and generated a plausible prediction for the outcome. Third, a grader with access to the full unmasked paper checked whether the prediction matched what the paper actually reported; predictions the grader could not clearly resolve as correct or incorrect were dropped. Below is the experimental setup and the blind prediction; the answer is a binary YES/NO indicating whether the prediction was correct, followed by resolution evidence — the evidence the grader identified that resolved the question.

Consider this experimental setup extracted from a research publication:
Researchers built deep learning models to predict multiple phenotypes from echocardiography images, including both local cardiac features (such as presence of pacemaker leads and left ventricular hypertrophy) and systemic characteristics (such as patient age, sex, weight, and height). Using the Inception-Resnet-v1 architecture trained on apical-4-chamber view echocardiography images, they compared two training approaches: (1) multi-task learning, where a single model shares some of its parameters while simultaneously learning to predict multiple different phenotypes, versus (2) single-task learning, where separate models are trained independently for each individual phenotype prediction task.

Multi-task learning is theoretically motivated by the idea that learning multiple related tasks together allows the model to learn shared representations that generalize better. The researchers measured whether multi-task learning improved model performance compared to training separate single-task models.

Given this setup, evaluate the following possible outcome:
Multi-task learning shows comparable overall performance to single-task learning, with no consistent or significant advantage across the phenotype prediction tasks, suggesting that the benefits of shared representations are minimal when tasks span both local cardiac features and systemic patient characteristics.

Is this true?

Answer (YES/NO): YES